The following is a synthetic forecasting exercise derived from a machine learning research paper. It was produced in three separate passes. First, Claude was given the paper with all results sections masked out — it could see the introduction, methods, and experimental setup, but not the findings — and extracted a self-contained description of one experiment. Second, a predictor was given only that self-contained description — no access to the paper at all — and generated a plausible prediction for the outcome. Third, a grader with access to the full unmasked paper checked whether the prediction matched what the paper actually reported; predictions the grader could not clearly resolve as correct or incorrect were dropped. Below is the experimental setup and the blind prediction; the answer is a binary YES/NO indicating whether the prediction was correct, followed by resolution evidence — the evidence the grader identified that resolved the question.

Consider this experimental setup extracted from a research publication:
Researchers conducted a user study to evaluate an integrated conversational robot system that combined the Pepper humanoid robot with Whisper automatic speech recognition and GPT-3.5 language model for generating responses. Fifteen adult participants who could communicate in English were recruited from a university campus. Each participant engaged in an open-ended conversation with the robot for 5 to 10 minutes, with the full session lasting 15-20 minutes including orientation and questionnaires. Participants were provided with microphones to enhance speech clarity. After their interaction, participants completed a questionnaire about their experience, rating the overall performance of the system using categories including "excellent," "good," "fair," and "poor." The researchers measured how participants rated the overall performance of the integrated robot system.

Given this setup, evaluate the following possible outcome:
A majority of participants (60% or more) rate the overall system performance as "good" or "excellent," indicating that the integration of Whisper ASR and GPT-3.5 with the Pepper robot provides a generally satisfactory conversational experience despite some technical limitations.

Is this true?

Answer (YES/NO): YES